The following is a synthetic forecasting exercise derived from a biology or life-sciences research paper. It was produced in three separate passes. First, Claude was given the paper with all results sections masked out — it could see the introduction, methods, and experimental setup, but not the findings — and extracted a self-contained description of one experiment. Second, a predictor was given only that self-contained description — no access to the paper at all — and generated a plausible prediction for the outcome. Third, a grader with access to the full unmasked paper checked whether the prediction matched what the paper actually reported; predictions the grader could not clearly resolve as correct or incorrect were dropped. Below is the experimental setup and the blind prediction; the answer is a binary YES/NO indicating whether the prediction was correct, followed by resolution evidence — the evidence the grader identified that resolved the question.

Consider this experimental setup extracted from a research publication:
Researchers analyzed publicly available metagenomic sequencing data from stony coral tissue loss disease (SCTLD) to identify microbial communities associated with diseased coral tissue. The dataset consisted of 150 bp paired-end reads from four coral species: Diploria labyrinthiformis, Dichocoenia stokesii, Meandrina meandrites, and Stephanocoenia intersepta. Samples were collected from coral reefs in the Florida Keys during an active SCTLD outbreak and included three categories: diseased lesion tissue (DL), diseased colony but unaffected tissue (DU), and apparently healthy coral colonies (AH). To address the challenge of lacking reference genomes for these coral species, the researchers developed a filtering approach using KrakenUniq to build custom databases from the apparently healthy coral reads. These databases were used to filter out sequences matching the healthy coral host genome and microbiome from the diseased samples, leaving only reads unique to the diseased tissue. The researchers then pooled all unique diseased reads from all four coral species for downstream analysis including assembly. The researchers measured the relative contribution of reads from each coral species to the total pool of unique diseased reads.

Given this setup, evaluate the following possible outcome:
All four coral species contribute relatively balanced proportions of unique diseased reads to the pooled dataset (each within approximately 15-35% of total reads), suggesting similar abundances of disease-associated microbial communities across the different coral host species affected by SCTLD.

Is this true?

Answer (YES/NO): NO